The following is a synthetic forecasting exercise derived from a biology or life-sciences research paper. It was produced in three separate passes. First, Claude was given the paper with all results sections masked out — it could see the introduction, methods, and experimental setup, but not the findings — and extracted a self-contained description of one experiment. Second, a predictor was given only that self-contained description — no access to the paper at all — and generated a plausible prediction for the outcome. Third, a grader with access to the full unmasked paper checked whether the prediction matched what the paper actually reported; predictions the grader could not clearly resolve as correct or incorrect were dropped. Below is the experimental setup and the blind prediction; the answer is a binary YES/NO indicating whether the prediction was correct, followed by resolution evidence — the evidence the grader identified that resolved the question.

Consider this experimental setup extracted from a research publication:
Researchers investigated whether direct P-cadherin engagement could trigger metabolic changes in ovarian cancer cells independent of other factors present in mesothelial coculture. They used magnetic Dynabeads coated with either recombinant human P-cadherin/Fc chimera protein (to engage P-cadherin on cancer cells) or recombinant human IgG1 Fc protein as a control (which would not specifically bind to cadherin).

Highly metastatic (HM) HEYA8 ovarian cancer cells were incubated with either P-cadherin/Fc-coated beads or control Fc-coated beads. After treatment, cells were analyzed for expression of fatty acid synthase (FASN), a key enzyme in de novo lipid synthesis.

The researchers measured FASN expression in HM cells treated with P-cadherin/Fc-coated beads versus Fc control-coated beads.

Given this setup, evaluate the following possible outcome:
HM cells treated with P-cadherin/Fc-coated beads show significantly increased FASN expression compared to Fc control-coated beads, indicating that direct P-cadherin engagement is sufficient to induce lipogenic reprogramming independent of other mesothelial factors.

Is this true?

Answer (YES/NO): YES